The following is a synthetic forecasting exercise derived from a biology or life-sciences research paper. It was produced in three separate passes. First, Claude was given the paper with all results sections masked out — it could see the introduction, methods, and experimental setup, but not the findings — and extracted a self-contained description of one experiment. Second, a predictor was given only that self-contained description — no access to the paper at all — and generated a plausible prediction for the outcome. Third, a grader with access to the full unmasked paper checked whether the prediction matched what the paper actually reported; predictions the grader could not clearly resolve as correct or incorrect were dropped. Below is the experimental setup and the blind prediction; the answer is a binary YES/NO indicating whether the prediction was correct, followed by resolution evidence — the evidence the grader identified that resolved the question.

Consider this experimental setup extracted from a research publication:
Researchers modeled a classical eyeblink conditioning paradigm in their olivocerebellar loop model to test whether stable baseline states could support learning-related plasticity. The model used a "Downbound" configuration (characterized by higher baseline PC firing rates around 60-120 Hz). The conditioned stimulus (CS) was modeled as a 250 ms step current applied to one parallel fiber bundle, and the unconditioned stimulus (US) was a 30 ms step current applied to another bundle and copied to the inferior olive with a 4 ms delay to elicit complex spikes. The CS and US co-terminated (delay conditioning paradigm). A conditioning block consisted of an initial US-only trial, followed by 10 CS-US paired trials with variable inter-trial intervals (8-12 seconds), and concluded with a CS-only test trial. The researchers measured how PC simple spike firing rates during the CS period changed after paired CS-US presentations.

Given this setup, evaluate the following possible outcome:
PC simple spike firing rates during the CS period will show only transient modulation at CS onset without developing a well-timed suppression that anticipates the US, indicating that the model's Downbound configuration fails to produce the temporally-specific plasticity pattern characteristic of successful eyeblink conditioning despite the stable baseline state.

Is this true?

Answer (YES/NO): NO